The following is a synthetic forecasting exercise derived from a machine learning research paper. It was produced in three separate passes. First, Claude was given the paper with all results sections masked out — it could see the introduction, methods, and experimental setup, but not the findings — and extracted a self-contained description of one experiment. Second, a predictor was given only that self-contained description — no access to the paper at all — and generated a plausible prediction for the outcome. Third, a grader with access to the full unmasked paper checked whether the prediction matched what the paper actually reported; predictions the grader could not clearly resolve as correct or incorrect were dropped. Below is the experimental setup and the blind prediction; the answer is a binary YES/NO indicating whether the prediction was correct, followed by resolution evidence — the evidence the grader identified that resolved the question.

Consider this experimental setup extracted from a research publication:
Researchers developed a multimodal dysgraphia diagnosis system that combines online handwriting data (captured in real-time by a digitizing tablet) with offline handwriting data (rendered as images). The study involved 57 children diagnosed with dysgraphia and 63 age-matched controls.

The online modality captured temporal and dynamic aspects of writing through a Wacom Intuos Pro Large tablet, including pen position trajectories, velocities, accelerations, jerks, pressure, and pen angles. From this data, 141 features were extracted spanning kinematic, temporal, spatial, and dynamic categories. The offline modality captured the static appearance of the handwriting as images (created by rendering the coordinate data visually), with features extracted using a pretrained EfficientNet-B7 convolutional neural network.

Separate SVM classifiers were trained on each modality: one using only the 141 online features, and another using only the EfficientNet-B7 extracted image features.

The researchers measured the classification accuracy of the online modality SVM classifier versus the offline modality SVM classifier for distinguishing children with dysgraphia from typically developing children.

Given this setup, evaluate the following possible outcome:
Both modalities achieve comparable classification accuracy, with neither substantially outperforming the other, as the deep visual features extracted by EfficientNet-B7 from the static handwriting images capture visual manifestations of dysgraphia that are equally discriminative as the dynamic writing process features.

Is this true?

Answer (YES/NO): YES